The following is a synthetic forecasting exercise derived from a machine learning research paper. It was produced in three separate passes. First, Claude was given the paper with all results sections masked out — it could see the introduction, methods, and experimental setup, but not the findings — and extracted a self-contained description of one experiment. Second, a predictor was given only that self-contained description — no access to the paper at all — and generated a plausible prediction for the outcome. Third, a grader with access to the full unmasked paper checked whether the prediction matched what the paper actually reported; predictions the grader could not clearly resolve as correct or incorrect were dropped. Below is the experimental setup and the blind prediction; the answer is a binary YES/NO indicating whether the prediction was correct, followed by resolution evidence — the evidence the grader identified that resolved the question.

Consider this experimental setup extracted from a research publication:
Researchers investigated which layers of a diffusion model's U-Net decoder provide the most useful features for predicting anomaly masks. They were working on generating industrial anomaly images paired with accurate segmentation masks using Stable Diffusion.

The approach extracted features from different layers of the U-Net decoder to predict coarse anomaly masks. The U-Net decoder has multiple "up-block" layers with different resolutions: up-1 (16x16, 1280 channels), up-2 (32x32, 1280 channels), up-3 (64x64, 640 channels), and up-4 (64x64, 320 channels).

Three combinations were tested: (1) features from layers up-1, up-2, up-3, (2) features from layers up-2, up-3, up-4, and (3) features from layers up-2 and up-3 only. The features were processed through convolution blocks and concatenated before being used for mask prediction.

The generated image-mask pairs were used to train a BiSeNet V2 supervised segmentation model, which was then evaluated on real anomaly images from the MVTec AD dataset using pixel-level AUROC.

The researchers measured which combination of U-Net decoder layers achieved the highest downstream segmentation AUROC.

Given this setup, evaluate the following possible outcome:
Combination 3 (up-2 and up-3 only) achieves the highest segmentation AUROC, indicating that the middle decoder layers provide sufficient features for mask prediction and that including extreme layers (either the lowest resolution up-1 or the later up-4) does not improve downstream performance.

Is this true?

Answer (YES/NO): YES